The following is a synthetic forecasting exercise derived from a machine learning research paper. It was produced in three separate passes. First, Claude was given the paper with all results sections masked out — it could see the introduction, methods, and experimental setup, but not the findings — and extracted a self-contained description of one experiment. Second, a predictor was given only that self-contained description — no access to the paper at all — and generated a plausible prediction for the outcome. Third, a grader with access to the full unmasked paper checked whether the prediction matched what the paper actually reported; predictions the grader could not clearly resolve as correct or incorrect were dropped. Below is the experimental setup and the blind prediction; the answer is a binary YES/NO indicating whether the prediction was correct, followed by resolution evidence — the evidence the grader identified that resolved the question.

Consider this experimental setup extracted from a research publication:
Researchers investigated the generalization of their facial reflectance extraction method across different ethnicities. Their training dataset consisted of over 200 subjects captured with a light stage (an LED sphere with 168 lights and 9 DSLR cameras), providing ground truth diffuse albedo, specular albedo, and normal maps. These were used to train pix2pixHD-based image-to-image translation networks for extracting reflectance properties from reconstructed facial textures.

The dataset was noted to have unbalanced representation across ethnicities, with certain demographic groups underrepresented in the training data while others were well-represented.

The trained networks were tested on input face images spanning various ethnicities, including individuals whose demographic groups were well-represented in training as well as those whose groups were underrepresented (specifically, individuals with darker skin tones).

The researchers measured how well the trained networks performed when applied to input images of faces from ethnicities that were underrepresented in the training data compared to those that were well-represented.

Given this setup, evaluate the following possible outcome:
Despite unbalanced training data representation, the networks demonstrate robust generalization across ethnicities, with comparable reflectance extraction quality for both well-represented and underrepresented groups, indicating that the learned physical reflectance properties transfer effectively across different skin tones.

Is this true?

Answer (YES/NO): NO